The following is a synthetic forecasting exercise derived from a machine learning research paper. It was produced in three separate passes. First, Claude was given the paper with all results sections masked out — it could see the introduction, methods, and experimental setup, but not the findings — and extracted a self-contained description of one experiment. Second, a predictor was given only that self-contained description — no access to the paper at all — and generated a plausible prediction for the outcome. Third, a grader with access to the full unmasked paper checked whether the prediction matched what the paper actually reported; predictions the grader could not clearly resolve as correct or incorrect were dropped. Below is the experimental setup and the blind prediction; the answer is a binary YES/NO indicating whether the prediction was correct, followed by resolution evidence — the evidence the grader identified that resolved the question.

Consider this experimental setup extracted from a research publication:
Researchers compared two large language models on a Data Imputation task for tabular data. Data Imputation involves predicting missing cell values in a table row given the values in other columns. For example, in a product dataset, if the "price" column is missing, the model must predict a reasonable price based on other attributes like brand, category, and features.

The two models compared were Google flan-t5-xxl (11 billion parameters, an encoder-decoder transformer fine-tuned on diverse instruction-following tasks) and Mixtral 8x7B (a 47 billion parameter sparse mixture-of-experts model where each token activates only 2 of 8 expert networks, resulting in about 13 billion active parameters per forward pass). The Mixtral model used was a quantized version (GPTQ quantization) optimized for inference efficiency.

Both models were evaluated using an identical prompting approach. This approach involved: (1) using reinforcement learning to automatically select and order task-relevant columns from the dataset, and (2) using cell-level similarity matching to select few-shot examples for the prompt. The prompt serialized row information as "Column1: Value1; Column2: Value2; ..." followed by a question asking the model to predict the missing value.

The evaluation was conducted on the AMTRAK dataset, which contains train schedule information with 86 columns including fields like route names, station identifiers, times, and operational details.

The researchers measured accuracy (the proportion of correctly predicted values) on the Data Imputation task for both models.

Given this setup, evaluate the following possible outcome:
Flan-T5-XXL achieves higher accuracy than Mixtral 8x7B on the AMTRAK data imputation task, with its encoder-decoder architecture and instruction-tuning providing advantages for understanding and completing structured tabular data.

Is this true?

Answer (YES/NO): YES